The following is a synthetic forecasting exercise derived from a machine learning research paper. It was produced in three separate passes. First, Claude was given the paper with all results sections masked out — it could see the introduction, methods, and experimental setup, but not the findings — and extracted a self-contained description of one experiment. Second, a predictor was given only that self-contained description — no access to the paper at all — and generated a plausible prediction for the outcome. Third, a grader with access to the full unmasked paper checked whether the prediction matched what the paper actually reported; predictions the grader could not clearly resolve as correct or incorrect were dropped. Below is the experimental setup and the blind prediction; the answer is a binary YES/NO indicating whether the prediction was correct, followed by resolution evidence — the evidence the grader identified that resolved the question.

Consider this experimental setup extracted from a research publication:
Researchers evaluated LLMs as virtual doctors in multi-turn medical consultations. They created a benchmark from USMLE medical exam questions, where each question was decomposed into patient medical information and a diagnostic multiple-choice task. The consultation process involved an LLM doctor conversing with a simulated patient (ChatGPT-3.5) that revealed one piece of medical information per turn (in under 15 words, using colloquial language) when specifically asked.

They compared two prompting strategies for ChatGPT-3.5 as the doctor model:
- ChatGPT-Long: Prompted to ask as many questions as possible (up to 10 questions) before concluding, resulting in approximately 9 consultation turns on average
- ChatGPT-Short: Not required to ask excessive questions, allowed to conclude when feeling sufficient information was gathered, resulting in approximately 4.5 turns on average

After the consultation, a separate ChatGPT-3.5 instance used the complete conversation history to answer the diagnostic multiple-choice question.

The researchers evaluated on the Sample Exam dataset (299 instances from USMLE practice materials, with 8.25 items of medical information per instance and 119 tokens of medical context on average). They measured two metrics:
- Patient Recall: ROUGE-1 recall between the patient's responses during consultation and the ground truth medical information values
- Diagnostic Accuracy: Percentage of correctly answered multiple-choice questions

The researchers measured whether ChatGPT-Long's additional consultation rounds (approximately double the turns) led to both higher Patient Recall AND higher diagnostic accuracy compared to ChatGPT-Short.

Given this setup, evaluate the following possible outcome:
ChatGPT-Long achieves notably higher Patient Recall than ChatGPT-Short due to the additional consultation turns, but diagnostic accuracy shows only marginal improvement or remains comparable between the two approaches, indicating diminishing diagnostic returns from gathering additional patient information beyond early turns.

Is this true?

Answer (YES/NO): YES